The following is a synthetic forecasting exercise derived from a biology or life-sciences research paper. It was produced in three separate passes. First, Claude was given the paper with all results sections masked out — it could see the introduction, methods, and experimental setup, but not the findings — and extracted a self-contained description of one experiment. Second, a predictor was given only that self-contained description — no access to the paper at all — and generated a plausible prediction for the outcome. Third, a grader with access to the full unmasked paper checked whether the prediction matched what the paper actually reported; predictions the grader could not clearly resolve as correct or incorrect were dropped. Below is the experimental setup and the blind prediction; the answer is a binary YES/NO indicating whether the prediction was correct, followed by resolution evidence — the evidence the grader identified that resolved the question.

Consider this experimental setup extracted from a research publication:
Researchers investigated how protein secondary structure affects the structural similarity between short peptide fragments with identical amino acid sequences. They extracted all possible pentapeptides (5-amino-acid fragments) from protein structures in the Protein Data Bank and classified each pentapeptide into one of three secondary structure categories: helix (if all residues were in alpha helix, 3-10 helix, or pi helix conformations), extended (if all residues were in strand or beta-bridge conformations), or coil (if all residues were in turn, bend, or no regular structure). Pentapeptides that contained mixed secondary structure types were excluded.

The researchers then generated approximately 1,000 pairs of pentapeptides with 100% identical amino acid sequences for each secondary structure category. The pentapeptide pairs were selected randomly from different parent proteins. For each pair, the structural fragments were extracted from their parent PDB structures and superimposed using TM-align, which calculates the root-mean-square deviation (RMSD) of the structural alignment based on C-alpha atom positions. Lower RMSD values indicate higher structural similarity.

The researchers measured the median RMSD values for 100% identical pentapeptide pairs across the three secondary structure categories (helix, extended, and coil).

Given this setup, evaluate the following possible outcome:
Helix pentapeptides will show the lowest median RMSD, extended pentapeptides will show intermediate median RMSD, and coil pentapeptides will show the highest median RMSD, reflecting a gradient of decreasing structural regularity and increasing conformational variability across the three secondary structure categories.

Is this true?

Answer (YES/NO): NO